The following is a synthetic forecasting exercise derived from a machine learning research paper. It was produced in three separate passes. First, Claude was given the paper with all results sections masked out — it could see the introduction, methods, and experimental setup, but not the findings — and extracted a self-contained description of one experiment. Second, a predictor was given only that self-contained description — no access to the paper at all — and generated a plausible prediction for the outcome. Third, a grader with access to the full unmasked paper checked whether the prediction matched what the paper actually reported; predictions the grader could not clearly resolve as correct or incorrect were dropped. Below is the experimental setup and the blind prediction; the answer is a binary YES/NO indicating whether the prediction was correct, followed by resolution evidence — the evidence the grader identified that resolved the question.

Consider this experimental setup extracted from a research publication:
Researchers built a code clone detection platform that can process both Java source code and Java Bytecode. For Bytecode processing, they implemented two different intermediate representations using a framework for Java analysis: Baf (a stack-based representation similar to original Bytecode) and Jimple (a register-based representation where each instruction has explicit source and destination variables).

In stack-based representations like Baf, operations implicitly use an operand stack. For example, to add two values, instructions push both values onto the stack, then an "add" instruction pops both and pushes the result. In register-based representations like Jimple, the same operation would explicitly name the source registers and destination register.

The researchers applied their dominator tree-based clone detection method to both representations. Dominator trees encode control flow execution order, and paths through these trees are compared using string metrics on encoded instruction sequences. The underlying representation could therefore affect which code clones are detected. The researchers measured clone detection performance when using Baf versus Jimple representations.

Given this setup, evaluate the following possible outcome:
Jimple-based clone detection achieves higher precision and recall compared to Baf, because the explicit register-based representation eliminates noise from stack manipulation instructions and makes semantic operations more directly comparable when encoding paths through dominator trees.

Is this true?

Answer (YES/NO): NO